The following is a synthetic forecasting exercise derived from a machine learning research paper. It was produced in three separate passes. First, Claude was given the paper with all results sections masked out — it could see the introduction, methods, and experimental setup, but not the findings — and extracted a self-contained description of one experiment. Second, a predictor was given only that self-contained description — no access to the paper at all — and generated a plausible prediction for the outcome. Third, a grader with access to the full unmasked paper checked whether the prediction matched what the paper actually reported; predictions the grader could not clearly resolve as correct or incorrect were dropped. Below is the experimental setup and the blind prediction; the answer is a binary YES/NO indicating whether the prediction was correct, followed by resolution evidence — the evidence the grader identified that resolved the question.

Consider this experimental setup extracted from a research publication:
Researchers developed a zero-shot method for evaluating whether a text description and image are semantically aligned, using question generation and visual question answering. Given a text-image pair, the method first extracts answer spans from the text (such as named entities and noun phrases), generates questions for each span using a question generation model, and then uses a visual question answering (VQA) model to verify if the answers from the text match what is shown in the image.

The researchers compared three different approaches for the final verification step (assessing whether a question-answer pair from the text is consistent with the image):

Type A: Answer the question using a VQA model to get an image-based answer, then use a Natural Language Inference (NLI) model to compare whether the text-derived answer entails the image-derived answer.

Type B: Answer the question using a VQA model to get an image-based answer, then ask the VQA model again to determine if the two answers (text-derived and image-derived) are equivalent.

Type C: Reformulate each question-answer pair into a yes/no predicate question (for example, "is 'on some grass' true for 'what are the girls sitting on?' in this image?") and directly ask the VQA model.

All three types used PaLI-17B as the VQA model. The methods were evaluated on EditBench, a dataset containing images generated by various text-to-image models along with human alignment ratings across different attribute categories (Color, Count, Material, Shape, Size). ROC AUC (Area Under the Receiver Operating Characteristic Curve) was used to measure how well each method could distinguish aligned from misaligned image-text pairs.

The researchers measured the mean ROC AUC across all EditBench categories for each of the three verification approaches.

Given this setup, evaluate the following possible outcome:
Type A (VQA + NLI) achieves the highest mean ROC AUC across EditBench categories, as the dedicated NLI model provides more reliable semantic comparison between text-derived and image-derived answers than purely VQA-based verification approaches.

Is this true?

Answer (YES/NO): NO